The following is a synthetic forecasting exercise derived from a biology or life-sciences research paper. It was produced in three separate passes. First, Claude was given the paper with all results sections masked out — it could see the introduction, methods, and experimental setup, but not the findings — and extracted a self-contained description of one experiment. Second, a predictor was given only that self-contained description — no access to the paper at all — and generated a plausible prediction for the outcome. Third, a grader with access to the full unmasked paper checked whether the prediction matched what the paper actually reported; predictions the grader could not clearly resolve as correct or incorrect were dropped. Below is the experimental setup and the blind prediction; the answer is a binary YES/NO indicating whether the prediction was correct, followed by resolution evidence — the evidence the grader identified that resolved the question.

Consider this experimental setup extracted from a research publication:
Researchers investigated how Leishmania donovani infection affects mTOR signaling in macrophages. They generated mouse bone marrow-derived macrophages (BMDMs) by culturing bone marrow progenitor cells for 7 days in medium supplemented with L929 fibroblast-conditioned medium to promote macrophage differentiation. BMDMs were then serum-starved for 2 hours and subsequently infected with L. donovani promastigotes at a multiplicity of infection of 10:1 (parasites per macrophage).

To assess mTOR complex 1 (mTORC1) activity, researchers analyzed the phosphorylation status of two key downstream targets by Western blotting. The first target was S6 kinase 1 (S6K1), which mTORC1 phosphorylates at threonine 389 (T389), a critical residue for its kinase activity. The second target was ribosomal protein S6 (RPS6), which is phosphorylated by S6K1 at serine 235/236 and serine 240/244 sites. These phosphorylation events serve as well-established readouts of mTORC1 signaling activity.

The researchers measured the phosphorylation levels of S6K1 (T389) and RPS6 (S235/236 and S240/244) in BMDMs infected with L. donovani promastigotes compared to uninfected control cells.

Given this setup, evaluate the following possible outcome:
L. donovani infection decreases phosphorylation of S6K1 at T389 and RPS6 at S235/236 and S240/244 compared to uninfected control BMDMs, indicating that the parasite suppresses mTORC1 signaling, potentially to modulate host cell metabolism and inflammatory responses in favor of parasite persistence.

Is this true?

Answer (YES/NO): NO